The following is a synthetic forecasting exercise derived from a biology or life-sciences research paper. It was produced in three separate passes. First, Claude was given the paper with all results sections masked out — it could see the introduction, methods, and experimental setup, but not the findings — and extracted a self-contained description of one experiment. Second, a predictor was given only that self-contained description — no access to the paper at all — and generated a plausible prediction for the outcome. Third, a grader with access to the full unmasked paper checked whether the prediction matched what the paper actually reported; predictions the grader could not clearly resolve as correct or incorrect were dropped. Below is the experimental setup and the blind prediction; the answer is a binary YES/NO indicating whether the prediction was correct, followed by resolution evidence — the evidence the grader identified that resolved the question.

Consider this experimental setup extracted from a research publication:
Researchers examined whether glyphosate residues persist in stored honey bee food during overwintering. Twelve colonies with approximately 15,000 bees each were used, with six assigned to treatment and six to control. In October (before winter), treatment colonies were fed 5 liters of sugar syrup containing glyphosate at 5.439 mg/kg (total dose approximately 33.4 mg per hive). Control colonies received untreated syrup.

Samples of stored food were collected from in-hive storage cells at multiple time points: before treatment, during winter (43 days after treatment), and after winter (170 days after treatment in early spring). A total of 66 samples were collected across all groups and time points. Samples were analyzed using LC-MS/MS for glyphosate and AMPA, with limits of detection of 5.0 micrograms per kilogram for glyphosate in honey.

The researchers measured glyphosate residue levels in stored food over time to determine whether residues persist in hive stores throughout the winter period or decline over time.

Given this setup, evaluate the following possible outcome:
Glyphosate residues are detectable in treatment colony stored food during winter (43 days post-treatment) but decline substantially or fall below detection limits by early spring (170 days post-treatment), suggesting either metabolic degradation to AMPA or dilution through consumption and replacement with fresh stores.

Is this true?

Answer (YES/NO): NO